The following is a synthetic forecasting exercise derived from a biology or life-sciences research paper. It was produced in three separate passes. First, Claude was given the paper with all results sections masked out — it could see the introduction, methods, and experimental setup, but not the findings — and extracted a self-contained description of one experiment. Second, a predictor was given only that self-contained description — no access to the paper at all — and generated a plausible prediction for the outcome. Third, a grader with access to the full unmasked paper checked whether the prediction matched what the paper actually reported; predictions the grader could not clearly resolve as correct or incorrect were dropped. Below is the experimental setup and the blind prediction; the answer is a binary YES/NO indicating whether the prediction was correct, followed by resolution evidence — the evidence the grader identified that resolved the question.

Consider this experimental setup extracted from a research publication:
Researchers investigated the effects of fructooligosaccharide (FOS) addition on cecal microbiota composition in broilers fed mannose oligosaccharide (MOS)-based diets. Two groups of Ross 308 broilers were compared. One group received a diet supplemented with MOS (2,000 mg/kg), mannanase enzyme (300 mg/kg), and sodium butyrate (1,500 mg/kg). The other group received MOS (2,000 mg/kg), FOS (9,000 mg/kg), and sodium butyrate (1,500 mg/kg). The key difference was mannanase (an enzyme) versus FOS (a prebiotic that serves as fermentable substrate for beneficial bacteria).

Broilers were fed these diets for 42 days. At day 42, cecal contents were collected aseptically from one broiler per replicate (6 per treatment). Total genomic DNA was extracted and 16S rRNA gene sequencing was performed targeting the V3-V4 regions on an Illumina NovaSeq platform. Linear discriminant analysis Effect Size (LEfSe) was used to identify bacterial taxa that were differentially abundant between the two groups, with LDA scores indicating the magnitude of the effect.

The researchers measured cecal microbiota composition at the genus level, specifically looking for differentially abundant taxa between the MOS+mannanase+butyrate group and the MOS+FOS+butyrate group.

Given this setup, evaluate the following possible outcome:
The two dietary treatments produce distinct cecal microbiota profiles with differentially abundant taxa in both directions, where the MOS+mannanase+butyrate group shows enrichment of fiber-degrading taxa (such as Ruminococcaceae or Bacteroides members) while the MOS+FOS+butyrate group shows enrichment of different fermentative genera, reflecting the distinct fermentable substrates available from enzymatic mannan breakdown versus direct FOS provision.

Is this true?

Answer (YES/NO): NO